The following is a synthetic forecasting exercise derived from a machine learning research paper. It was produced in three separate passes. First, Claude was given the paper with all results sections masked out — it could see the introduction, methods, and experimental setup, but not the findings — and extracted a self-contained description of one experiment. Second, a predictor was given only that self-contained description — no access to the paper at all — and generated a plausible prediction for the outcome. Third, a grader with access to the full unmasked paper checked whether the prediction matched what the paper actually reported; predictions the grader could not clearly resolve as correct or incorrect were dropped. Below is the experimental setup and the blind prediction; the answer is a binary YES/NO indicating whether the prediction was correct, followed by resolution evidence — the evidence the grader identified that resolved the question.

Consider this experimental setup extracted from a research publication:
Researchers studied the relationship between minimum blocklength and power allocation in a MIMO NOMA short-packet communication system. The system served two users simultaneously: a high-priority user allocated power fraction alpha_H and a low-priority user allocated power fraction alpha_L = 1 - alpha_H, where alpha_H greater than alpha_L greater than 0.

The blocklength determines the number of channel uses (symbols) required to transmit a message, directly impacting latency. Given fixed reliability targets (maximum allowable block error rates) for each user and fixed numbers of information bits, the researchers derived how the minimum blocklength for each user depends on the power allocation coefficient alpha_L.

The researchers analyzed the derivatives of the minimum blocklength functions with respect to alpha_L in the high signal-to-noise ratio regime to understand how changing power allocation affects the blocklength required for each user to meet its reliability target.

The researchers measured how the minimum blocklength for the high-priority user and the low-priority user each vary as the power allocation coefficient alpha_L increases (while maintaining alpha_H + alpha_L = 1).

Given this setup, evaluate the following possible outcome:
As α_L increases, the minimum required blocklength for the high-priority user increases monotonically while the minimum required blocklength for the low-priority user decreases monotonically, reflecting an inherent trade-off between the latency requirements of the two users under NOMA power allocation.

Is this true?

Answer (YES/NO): YES